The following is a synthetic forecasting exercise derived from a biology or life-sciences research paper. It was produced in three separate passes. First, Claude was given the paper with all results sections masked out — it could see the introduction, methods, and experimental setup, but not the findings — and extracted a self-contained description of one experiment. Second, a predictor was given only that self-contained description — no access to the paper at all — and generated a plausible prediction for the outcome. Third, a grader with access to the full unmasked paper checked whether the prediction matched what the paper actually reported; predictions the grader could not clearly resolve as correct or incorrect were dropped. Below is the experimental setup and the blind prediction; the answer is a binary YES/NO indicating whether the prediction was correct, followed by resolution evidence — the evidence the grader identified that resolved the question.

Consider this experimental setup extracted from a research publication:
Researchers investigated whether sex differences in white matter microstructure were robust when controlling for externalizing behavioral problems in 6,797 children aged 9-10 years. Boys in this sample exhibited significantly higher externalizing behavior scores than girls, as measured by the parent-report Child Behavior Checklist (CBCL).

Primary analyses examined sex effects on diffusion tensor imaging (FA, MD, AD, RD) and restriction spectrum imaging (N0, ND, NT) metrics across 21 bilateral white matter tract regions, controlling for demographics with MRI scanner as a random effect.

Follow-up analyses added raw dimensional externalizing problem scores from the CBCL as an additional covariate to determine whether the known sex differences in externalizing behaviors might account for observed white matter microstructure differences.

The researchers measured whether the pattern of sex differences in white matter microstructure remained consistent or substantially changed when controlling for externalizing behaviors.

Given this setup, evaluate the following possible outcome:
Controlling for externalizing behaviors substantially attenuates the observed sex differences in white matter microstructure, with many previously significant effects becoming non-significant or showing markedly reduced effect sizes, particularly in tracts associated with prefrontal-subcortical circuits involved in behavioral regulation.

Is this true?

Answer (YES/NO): NO